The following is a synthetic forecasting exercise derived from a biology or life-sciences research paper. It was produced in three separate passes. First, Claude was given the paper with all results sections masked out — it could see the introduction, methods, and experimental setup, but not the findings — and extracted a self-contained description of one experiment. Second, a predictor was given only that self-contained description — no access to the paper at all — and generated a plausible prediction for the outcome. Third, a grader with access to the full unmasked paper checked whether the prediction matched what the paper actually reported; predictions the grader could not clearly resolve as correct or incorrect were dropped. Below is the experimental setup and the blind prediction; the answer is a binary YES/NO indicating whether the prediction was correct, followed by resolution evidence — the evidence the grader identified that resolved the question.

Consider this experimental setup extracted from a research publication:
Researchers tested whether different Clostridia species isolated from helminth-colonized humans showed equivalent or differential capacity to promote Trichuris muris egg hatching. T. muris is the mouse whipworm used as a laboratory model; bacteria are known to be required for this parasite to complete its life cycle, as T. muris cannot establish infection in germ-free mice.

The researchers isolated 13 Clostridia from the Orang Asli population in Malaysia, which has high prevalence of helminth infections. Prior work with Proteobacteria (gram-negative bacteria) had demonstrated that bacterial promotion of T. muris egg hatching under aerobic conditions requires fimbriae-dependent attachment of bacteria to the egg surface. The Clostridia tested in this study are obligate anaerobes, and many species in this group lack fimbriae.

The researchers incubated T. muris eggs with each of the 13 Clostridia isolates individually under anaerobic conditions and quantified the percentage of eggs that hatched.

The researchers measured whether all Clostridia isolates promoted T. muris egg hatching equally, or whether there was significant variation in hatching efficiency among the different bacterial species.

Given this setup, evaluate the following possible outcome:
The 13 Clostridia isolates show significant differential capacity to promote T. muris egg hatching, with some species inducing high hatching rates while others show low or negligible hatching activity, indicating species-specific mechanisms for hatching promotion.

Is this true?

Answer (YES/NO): NO